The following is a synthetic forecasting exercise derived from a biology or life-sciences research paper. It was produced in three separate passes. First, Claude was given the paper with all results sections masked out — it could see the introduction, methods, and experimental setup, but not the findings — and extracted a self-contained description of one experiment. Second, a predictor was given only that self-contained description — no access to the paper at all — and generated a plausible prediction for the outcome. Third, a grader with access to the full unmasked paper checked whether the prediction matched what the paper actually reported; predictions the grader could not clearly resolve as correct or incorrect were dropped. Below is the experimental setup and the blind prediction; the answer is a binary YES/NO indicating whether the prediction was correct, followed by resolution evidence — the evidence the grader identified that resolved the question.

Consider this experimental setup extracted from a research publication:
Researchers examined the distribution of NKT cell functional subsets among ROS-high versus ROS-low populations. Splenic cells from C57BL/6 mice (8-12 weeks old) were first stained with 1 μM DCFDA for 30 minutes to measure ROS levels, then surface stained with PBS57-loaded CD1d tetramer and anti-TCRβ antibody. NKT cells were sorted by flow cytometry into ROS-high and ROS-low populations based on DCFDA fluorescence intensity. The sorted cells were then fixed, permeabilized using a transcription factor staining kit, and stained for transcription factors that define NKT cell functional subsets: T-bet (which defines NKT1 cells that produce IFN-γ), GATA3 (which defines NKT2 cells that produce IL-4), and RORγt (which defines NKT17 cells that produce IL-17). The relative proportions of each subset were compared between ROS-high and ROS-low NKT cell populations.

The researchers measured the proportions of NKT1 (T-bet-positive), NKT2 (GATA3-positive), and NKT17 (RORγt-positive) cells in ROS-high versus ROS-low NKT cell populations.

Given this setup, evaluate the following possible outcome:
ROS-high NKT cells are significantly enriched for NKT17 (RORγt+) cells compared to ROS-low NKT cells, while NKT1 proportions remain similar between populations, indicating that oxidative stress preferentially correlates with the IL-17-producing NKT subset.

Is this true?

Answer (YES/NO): NO